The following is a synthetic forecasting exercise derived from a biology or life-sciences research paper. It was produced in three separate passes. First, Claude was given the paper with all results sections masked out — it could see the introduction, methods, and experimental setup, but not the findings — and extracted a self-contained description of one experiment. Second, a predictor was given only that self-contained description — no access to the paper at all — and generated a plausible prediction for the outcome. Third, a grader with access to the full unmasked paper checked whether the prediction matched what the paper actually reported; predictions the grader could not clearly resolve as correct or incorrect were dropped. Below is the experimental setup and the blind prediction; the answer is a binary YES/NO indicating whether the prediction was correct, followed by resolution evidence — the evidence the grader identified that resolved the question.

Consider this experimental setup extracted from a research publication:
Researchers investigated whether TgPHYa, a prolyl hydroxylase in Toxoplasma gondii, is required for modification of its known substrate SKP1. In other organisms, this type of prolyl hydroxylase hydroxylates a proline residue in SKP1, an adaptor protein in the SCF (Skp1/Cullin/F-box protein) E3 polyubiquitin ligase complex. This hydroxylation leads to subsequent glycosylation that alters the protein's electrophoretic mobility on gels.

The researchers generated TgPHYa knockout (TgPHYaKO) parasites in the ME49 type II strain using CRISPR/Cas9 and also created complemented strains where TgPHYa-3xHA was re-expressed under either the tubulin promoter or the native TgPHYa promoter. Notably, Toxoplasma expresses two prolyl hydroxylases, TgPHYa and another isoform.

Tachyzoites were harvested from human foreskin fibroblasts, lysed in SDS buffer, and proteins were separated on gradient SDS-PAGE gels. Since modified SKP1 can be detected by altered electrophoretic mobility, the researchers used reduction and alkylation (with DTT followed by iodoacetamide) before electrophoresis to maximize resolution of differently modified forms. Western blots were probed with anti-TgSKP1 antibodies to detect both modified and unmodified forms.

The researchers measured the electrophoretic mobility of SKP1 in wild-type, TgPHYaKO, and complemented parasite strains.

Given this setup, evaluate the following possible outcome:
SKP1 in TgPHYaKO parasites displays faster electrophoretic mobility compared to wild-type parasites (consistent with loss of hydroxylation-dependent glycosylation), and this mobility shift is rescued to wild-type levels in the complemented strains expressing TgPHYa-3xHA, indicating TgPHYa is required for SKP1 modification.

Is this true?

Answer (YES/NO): YES